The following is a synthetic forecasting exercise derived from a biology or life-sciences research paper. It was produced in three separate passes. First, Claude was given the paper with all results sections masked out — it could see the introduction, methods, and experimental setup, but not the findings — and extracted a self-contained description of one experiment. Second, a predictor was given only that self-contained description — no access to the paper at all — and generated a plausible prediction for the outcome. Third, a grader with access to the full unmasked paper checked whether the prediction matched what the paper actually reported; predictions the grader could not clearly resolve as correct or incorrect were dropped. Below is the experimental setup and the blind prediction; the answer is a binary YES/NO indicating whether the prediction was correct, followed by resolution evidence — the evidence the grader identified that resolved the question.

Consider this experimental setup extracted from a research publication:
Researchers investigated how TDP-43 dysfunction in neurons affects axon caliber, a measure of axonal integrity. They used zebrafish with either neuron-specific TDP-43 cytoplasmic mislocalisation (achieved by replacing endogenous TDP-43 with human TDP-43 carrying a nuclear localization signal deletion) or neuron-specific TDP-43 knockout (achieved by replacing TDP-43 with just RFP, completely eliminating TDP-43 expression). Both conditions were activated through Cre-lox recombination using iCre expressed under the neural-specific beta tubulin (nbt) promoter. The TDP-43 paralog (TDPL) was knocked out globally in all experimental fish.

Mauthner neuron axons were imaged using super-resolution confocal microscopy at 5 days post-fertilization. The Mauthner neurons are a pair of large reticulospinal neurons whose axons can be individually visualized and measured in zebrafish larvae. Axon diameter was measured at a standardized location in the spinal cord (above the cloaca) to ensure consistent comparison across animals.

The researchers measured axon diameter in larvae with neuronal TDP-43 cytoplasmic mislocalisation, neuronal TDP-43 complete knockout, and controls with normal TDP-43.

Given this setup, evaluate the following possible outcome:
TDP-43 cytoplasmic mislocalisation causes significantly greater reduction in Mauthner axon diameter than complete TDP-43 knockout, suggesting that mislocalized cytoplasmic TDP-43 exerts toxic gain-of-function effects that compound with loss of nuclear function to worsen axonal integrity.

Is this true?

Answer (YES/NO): NO